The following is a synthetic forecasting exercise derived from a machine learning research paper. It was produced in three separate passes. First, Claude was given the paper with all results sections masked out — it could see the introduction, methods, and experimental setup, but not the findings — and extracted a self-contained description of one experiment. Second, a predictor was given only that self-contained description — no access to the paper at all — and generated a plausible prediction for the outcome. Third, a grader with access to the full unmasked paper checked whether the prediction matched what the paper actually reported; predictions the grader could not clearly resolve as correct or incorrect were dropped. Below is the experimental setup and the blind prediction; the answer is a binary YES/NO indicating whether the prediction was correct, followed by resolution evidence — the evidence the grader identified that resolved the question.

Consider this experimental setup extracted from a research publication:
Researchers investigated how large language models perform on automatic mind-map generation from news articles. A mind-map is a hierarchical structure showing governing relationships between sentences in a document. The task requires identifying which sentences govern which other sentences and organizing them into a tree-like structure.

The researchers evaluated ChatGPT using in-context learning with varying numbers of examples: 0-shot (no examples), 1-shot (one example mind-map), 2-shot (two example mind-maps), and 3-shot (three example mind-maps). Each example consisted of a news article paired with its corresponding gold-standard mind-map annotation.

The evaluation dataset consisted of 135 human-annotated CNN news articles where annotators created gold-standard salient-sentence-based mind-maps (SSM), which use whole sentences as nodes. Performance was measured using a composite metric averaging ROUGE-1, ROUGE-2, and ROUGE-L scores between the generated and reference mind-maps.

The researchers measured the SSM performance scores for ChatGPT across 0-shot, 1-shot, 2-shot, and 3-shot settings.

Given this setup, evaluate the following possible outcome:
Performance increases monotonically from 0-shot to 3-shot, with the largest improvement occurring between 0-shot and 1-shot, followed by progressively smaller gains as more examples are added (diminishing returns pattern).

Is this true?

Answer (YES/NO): NO